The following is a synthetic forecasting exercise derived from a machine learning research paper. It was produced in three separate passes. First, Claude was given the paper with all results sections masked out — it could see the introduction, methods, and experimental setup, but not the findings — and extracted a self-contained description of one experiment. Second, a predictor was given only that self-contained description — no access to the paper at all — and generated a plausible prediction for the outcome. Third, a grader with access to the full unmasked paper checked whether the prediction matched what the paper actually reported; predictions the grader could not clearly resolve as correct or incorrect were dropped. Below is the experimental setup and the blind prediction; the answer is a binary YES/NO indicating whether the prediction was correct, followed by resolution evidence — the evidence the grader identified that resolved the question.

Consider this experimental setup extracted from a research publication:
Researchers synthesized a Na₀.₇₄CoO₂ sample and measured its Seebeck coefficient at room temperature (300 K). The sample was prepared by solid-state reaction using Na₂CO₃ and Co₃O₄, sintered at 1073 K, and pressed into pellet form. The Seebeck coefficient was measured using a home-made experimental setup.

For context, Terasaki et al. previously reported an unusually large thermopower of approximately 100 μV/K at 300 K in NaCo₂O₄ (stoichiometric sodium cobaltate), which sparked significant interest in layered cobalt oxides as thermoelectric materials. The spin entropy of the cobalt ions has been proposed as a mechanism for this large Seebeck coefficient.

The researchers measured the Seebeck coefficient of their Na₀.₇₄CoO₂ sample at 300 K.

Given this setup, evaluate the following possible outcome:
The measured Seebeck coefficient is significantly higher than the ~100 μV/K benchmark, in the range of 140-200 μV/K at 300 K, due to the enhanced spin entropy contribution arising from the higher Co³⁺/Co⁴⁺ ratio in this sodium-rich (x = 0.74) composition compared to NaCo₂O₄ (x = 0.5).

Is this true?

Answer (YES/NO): NO